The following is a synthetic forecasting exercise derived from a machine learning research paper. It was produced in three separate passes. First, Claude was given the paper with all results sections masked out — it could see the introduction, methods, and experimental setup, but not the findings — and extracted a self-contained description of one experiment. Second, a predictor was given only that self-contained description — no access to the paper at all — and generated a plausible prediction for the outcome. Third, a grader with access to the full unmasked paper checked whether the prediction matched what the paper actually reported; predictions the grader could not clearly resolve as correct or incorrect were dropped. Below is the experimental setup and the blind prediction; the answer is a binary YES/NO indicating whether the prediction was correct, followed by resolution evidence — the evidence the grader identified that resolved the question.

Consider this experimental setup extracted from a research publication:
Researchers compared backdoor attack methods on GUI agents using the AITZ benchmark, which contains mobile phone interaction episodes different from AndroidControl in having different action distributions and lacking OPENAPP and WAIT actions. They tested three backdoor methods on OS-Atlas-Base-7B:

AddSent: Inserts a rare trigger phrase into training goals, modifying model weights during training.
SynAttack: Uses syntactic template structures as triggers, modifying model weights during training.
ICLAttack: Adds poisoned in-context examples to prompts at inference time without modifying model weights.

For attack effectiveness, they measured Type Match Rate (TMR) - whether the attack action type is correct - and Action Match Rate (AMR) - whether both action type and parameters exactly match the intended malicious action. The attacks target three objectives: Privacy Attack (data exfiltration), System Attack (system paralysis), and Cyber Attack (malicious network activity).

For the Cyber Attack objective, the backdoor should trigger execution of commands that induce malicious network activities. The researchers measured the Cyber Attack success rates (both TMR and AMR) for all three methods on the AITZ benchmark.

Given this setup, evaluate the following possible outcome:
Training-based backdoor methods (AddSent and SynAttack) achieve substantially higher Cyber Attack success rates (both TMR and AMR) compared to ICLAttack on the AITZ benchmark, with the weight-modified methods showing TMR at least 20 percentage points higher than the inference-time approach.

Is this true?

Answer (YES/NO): YES